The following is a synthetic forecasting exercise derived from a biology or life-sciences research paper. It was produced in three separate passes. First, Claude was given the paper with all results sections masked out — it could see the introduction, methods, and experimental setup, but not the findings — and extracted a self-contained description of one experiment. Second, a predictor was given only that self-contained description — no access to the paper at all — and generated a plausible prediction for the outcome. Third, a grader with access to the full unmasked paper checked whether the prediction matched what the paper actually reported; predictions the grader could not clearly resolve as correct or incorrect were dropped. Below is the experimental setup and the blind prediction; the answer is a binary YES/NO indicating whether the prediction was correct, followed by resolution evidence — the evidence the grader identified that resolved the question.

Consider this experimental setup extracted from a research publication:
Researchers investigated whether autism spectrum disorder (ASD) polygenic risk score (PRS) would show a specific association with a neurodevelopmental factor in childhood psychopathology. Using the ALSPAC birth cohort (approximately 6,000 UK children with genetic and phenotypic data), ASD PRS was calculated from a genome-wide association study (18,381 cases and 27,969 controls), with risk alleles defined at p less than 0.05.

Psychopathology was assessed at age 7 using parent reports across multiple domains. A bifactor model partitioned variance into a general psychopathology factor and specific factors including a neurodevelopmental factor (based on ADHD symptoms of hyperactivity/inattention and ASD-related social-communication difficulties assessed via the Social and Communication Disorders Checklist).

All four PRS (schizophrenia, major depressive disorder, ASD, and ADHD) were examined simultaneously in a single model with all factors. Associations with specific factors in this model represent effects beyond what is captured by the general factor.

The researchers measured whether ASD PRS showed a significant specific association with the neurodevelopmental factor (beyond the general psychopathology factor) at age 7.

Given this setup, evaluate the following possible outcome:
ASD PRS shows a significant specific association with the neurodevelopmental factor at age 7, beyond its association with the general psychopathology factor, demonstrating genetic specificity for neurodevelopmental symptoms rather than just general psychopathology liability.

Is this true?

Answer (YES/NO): NO